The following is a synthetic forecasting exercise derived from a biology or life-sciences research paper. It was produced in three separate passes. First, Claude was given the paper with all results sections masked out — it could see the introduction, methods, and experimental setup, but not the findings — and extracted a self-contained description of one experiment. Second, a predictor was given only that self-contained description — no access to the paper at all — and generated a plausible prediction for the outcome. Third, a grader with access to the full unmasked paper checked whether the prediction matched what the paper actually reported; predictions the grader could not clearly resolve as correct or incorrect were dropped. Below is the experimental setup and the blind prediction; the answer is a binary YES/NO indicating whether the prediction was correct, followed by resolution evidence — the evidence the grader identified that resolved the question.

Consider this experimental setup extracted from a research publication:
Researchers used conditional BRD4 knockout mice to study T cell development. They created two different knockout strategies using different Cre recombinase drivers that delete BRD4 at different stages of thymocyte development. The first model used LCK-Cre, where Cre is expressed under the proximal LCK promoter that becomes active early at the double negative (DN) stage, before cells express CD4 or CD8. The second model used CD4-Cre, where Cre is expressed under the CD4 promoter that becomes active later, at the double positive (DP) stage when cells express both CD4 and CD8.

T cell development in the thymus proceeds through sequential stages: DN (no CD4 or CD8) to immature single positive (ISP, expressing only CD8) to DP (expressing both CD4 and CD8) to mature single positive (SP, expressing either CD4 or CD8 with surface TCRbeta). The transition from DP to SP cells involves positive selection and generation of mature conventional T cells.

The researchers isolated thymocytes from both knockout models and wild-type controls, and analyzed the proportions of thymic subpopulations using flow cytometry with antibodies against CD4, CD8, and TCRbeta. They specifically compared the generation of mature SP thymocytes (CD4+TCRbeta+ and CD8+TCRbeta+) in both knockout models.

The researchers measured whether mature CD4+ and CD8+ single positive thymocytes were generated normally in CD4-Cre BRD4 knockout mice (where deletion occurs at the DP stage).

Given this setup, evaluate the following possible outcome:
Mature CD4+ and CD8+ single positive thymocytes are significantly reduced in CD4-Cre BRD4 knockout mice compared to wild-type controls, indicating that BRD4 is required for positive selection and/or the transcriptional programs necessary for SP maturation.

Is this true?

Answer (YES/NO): NO